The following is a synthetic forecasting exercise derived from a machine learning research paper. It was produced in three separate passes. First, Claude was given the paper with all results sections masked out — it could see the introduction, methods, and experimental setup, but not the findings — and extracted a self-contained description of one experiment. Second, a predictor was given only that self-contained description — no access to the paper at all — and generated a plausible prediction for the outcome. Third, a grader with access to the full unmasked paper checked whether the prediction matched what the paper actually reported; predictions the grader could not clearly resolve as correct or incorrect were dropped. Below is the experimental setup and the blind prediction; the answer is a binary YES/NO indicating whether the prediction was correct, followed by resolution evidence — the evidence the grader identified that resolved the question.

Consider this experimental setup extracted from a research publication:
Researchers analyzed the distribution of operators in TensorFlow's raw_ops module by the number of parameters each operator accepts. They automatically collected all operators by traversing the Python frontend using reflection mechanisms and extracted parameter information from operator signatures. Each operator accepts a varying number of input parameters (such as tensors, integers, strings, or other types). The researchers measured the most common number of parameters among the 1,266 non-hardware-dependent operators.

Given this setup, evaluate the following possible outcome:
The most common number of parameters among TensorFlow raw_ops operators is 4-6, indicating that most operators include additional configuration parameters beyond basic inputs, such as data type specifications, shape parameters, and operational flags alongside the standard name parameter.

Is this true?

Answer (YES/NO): NO